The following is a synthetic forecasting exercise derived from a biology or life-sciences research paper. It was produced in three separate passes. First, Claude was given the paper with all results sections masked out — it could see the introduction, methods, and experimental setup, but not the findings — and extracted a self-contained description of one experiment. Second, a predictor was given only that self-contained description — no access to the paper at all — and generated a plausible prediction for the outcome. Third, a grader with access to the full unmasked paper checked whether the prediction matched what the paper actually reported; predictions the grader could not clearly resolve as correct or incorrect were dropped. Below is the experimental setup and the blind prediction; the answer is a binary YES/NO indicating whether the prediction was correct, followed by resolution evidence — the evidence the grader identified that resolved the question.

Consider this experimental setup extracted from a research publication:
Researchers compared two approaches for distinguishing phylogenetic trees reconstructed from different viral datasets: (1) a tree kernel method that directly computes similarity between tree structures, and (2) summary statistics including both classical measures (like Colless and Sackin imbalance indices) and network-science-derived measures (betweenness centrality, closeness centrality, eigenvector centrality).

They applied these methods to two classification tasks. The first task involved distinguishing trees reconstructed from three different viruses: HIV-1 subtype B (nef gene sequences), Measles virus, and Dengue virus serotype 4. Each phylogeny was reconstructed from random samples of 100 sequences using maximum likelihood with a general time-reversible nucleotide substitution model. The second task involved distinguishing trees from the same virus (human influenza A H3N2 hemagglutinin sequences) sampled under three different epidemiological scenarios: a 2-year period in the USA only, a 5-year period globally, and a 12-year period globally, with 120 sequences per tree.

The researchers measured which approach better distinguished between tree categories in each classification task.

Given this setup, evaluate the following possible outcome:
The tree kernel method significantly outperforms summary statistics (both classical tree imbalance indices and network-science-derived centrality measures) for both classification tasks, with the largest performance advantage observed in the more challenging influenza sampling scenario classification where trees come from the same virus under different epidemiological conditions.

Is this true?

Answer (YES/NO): NO